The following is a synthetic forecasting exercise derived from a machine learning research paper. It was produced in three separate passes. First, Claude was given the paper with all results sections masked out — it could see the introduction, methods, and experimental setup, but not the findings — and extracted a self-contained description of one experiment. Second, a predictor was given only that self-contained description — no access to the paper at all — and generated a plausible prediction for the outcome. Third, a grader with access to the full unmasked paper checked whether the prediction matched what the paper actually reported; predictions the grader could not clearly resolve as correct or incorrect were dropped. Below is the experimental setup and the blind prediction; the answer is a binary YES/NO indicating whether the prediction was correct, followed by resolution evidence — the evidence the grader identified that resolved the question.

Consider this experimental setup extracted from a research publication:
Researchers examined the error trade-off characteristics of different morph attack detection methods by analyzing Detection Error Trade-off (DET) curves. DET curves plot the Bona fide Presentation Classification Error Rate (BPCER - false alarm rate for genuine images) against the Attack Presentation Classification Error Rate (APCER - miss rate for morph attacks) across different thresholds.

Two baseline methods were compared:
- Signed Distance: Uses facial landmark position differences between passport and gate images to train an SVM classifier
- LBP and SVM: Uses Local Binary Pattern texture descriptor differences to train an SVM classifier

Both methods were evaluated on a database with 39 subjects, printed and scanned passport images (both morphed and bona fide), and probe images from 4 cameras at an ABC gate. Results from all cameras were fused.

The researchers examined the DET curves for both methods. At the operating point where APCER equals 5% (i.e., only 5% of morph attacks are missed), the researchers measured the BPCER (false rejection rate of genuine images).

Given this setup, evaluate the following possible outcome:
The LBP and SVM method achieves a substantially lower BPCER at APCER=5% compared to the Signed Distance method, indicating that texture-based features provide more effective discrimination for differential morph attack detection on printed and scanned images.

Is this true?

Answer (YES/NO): YES